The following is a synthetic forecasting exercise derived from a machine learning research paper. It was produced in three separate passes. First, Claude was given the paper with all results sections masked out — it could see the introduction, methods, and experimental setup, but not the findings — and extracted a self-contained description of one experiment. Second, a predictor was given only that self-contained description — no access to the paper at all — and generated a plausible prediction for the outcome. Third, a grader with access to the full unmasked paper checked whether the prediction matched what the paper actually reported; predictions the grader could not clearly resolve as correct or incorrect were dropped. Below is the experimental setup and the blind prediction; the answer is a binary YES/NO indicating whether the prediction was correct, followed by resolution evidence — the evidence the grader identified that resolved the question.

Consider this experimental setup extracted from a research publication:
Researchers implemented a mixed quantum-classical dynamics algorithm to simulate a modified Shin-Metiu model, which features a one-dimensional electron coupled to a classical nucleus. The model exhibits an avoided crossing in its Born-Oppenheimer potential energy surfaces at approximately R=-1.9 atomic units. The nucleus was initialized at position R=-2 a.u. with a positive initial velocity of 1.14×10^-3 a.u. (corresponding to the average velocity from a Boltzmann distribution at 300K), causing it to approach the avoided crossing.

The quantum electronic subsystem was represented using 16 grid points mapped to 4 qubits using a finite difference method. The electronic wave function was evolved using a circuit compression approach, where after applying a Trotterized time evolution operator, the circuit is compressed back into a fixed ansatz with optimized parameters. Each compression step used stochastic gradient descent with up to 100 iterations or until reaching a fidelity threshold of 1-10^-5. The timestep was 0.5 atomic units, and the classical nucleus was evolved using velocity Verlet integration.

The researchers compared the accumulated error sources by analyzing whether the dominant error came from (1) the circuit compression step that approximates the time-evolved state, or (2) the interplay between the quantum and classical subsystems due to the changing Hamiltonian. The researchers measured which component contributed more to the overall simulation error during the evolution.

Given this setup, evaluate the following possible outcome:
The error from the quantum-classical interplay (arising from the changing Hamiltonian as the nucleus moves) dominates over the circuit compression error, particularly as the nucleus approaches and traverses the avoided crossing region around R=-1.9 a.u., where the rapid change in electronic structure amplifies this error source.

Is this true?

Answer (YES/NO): NO